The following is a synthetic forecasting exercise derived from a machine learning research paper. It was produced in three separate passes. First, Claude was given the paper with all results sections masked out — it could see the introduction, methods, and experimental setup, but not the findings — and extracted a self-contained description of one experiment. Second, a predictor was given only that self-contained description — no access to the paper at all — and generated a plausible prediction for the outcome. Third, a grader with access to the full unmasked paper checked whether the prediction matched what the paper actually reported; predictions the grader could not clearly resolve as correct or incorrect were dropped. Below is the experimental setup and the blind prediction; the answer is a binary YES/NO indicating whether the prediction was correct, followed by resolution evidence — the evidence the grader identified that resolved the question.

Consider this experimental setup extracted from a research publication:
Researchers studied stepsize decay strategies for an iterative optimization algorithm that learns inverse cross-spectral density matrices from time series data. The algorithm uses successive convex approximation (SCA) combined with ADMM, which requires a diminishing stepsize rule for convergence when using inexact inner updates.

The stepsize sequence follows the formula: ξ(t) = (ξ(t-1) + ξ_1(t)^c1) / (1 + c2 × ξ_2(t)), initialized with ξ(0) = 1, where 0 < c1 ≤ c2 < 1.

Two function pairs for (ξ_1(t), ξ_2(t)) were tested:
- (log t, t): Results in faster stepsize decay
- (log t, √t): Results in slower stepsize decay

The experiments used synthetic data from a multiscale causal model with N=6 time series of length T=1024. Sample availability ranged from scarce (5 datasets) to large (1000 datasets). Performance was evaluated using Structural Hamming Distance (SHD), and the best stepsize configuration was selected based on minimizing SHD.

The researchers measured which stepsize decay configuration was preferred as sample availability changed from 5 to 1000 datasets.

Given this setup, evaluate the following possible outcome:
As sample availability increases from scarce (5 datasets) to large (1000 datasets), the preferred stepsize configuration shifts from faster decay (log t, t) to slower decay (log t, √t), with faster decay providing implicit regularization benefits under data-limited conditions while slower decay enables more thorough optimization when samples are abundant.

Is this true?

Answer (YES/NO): YES